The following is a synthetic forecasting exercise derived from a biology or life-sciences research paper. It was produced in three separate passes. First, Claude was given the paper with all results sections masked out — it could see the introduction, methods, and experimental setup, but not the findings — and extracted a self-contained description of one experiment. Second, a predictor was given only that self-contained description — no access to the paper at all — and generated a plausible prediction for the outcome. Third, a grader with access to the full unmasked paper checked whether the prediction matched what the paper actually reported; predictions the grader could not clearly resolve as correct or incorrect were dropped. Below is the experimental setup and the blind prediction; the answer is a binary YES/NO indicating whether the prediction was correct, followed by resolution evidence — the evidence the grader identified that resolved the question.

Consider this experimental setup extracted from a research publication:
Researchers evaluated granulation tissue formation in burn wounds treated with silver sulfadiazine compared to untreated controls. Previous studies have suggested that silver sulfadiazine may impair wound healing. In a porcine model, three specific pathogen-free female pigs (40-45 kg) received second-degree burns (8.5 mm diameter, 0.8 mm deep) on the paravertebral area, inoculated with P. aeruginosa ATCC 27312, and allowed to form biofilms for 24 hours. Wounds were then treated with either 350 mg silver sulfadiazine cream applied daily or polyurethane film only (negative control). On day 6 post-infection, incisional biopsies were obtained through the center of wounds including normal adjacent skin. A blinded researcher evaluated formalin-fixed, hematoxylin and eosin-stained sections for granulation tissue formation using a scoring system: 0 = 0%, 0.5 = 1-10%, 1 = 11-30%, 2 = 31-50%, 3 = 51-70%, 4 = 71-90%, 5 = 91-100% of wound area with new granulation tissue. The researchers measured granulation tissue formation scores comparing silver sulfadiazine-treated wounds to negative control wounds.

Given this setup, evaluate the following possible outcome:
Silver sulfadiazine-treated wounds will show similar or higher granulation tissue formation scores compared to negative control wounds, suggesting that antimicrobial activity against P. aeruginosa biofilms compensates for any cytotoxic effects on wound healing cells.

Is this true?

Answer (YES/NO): YES